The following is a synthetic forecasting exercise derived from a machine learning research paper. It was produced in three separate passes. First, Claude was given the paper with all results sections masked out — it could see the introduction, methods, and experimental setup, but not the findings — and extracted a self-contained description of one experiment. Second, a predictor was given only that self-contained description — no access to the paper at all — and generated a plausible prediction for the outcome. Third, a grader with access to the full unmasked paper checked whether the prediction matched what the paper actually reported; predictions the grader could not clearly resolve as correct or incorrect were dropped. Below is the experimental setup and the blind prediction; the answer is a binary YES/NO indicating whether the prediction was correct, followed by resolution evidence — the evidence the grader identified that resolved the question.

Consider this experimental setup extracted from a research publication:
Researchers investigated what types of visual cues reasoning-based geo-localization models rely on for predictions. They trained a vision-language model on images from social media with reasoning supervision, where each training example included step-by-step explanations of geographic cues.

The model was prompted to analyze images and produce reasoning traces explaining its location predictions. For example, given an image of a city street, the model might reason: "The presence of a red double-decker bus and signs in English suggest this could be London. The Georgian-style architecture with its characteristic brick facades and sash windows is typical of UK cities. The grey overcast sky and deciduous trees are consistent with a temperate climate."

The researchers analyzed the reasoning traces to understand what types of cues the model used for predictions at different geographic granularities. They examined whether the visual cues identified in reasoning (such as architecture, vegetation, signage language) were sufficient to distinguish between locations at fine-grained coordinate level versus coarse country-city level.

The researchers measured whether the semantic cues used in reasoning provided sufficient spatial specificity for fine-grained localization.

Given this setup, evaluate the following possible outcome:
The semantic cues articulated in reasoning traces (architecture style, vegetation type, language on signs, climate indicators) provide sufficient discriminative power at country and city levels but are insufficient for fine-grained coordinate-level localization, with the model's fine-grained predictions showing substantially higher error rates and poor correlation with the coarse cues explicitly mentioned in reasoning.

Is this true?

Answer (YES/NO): YES